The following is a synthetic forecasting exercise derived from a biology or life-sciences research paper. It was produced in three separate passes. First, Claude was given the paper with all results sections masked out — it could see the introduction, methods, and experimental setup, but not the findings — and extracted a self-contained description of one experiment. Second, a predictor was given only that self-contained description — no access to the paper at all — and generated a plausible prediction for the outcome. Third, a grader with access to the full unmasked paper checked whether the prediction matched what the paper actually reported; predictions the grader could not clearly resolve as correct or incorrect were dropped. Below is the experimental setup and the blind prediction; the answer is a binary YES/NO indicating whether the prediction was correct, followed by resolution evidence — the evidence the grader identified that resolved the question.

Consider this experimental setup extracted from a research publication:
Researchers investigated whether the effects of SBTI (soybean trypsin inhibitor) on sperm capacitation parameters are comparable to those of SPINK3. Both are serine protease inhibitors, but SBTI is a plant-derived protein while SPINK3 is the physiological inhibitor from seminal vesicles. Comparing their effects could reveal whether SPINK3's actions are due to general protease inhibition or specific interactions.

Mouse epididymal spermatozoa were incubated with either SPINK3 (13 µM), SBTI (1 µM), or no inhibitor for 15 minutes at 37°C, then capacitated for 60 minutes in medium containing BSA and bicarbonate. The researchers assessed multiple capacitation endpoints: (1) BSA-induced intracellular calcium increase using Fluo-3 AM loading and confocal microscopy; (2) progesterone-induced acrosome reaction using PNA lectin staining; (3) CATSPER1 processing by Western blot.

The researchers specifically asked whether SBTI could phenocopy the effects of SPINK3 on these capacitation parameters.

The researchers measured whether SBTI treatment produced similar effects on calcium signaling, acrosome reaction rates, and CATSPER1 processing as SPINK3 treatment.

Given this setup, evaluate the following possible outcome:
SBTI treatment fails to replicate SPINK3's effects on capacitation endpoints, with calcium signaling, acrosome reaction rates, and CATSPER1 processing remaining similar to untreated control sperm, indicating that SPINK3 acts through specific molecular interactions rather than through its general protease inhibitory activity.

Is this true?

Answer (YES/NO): NO